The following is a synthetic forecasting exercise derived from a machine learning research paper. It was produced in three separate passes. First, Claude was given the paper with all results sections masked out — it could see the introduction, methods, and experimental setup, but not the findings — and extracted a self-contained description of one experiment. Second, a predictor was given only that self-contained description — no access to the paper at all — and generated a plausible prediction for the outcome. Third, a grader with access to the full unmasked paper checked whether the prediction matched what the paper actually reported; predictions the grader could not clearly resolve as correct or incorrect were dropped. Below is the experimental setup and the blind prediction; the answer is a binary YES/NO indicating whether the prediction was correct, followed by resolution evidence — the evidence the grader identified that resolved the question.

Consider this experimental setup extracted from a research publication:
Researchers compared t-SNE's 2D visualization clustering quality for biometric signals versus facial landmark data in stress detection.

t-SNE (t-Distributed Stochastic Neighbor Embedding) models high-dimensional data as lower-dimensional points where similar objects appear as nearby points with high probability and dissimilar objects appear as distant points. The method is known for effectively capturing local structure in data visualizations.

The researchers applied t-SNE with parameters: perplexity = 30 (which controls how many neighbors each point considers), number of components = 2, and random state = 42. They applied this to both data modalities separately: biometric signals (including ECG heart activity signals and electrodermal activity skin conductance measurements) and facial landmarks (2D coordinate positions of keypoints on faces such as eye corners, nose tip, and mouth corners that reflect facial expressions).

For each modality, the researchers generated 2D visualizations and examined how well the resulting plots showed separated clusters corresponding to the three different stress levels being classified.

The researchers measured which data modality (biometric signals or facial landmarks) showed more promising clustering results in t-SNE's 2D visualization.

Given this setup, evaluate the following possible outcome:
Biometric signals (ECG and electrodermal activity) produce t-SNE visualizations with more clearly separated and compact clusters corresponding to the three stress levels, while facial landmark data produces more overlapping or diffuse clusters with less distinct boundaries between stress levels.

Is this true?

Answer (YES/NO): NO